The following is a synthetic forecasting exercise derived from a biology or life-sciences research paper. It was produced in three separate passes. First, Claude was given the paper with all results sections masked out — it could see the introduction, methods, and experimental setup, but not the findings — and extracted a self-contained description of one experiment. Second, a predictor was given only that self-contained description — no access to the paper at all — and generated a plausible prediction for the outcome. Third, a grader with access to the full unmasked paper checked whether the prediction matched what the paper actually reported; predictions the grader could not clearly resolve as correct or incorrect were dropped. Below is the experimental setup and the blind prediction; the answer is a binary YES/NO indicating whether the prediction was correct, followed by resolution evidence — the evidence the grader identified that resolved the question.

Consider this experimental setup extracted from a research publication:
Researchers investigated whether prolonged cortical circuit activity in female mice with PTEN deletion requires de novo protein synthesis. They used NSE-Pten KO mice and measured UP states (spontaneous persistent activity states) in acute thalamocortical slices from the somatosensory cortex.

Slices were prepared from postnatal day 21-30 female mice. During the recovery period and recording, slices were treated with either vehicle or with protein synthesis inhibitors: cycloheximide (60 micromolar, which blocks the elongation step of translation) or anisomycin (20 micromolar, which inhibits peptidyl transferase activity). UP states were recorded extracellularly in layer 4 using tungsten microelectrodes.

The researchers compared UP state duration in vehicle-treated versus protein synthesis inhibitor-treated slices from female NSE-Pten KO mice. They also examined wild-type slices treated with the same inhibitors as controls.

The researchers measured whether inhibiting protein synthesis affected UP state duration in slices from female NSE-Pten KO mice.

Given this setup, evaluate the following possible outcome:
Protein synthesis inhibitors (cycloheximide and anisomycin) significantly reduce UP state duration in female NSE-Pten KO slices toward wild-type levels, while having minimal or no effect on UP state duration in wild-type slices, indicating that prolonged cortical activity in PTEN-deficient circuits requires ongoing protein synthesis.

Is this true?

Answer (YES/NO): YES